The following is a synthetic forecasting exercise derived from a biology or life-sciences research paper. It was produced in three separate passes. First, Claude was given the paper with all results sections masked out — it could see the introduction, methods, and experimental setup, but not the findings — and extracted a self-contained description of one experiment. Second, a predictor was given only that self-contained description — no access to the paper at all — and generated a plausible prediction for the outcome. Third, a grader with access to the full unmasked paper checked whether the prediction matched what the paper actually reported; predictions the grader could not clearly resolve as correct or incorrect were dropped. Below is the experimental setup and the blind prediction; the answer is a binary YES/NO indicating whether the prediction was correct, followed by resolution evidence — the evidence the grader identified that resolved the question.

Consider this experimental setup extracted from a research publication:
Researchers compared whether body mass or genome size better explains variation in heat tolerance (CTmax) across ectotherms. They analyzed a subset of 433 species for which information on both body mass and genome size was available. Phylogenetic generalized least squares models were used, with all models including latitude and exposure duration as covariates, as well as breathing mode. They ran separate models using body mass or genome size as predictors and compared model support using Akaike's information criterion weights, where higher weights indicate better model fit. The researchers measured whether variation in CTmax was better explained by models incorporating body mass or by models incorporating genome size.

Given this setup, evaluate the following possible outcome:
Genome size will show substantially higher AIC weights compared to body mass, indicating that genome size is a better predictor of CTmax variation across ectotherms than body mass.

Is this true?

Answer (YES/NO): NO